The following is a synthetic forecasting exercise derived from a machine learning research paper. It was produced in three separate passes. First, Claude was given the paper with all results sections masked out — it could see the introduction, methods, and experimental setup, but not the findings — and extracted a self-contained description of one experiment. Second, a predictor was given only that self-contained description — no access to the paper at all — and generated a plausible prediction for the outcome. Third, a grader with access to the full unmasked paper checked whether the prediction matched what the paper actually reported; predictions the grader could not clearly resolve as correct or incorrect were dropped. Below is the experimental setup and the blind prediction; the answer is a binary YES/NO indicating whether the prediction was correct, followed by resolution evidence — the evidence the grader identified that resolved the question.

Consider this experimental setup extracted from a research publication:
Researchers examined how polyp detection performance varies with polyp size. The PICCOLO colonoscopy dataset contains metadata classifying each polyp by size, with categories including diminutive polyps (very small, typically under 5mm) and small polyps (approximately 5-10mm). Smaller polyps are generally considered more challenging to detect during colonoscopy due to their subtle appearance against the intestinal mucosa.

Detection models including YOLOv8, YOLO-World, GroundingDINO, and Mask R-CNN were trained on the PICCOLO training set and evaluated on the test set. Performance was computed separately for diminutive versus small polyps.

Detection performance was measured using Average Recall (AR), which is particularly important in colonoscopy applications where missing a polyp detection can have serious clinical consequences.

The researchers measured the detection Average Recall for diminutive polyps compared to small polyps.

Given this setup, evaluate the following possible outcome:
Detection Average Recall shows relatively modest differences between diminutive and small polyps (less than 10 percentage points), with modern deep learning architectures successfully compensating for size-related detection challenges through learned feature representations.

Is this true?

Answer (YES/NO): NO